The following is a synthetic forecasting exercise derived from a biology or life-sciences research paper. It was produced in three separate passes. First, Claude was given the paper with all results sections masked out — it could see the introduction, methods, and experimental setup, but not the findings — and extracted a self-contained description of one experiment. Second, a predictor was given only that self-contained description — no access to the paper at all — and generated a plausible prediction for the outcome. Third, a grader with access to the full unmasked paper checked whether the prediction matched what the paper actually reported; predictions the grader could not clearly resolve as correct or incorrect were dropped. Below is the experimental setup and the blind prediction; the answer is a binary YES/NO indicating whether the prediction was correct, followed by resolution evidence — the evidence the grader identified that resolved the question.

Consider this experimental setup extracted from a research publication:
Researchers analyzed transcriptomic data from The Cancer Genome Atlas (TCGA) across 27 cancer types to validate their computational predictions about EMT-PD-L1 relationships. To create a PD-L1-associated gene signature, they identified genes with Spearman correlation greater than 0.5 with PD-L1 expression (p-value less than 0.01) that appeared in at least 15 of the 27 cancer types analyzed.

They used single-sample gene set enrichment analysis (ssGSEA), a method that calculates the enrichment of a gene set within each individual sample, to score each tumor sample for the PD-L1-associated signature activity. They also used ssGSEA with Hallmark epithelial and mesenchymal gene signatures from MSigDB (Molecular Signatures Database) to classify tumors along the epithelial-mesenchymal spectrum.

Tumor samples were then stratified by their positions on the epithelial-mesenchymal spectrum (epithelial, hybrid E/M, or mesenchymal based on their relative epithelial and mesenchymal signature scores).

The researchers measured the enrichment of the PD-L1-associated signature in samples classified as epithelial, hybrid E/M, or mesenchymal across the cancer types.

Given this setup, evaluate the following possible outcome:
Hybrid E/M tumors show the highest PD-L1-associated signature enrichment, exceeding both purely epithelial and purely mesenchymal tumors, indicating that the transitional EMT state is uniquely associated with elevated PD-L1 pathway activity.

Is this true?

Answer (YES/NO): NO